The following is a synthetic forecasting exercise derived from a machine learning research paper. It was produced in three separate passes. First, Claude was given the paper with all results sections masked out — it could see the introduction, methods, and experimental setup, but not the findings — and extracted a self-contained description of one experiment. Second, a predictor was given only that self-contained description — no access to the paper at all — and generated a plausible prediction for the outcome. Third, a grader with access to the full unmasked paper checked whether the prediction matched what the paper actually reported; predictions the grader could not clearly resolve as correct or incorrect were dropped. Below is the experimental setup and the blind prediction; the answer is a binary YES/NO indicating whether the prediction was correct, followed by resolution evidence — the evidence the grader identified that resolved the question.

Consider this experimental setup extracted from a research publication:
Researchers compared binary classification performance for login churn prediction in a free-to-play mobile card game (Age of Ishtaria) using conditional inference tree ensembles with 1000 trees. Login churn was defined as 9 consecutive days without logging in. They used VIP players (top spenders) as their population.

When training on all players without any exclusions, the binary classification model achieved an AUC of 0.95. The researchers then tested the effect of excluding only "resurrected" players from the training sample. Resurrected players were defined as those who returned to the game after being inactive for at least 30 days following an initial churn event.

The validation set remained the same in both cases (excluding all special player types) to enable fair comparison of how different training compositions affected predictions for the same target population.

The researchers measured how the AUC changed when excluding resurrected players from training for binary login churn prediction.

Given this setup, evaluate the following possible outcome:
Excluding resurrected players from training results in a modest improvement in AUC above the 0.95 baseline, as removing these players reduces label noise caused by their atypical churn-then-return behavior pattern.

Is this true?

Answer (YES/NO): NO